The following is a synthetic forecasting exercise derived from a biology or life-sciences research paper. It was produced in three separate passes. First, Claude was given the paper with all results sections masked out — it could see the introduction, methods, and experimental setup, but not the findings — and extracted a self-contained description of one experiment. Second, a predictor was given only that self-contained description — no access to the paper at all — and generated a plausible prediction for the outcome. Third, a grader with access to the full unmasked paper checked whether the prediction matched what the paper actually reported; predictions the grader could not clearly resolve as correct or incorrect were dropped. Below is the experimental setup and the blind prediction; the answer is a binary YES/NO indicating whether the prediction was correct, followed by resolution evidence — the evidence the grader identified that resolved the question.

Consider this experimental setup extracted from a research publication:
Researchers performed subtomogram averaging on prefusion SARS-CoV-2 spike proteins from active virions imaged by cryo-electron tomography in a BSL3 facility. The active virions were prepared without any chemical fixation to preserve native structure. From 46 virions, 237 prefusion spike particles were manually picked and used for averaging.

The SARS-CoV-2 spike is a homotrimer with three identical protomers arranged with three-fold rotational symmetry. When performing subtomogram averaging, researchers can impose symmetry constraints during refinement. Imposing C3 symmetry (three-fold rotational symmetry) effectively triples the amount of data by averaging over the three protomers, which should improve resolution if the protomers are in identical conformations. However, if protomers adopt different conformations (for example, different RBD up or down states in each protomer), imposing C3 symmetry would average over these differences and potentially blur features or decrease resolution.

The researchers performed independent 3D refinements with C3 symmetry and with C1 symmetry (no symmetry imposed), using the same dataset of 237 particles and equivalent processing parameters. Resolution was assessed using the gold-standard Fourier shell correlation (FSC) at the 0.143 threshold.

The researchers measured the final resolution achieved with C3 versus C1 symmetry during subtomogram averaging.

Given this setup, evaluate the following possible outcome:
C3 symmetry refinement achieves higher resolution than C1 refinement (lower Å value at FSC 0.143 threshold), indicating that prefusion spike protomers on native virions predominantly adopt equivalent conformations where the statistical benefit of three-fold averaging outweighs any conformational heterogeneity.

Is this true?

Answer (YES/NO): YES